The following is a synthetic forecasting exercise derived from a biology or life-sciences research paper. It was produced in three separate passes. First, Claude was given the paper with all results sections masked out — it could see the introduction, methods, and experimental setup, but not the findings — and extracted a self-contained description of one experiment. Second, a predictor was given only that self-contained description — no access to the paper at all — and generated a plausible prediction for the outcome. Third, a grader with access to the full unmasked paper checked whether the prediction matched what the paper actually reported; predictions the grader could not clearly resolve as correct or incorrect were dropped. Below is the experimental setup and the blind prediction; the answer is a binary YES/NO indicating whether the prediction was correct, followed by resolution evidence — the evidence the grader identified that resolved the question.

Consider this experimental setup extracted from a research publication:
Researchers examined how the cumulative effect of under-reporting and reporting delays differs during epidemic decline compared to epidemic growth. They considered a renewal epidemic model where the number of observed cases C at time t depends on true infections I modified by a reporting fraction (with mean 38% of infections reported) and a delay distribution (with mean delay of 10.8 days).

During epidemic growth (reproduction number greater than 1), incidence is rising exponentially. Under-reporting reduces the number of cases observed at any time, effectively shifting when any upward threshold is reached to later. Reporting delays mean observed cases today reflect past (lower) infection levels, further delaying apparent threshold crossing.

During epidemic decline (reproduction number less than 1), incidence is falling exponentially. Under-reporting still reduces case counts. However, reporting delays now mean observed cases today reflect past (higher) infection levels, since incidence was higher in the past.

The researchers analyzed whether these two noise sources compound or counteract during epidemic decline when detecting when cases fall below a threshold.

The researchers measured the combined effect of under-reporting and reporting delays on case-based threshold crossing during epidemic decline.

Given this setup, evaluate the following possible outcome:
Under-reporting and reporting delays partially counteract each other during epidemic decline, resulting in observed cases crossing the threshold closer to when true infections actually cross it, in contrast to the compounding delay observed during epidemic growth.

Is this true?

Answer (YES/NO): YES